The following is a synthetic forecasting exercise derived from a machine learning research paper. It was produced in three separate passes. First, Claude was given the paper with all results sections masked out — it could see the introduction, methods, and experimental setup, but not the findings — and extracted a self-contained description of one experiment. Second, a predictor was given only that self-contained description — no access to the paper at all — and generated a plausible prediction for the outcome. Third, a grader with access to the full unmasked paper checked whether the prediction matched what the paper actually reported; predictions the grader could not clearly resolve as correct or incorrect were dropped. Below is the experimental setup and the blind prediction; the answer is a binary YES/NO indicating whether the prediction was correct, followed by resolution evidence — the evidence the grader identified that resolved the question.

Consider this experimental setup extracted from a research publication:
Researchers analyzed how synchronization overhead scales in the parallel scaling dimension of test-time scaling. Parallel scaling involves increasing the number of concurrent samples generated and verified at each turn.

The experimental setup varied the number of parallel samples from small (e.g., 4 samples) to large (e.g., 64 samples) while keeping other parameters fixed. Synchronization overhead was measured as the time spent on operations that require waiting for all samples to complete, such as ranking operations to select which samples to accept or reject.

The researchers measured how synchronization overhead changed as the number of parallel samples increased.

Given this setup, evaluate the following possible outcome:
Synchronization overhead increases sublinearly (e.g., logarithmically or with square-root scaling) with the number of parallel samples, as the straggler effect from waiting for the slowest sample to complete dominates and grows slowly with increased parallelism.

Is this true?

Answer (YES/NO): NO